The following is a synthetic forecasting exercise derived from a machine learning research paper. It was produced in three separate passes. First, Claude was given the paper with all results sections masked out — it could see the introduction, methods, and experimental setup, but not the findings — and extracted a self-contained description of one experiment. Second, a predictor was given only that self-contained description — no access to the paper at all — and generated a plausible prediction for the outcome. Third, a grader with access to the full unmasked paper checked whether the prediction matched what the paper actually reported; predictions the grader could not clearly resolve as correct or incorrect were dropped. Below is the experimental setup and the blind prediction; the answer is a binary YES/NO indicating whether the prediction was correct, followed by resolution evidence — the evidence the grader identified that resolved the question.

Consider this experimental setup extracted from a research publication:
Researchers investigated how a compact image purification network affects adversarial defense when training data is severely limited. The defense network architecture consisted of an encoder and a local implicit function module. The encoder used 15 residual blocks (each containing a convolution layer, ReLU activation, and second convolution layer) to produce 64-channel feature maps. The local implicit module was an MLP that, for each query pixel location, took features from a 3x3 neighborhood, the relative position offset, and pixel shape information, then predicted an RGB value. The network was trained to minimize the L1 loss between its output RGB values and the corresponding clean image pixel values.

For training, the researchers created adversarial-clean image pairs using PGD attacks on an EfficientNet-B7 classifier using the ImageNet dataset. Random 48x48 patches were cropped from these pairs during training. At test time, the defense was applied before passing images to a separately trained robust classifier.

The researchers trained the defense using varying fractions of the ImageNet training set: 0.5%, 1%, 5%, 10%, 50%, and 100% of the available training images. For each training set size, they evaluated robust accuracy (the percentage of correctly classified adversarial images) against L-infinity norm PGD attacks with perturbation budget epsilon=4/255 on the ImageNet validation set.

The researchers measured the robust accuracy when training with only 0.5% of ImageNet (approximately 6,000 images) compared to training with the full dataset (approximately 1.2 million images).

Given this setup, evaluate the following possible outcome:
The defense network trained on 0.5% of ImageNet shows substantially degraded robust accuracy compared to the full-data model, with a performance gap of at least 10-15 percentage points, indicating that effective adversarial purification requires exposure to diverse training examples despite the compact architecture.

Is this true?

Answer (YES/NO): NO